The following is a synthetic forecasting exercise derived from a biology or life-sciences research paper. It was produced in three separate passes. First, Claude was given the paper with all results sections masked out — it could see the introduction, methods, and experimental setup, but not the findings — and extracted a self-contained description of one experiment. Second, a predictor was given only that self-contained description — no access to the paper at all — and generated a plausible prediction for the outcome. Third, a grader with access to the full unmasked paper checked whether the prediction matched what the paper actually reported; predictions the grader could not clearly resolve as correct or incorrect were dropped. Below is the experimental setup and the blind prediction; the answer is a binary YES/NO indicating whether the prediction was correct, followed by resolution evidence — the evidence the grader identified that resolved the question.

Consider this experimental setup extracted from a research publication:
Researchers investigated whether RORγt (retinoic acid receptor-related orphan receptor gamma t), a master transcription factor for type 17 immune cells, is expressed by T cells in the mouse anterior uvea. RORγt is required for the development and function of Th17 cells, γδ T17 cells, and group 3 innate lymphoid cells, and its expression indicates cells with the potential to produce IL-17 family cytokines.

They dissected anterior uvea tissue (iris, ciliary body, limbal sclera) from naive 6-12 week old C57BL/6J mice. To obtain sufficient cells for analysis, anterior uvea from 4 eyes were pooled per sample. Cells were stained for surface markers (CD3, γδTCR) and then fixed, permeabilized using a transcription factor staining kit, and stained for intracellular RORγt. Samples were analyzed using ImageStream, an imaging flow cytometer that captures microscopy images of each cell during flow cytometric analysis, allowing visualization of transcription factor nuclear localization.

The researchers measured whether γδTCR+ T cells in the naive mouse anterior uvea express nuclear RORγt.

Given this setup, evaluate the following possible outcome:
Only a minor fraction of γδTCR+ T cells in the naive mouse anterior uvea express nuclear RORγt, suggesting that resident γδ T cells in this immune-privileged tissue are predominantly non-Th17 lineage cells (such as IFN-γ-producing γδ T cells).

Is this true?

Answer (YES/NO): NO